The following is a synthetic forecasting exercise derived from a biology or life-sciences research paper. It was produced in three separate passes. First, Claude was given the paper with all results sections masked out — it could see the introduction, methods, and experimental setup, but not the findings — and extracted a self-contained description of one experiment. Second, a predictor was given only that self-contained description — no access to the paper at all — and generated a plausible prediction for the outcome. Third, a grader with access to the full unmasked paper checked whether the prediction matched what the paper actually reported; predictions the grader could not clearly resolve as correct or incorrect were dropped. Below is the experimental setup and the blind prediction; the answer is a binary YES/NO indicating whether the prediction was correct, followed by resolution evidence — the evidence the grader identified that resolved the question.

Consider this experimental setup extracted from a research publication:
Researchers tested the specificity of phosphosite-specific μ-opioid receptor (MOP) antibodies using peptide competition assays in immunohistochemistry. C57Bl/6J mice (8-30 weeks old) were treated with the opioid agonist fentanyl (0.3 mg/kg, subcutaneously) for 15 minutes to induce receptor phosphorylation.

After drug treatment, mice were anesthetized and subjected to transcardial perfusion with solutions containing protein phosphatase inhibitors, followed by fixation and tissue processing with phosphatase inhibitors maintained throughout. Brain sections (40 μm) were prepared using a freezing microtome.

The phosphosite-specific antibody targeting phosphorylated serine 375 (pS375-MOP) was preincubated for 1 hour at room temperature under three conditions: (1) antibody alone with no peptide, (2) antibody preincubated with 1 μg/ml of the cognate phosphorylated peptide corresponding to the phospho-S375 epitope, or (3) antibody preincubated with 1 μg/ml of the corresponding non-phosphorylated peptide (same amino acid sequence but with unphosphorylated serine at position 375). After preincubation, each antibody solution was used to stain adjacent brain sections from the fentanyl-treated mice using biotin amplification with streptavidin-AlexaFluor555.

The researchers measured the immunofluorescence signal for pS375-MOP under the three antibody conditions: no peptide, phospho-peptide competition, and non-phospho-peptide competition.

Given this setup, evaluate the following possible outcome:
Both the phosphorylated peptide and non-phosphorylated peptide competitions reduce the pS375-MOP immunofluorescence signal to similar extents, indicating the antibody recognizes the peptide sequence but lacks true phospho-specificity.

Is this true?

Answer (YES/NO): NO